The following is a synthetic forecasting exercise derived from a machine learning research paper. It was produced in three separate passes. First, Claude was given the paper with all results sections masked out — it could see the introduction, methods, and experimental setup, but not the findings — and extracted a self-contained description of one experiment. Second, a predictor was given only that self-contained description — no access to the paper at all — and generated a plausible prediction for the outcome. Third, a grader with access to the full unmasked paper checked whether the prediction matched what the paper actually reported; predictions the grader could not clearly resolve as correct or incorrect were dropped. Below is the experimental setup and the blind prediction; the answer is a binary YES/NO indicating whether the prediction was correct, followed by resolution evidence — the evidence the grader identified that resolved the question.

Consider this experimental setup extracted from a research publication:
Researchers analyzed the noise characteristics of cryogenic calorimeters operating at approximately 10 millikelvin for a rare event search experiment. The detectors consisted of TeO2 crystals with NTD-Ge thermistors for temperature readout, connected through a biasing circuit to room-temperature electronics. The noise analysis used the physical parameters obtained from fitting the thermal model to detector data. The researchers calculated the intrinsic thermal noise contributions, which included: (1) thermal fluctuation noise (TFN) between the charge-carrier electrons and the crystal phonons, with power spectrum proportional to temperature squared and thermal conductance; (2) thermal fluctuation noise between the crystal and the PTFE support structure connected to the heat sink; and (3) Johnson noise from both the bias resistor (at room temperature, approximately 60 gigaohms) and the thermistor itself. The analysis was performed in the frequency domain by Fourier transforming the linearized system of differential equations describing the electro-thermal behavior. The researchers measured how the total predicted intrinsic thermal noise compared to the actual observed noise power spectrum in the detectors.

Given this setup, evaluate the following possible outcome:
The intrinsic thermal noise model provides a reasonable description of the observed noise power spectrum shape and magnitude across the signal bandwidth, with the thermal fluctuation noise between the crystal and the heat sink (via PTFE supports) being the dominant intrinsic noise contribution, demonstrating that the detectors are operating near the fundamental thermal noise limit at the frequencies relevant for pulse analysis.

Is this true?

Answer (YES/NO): NO